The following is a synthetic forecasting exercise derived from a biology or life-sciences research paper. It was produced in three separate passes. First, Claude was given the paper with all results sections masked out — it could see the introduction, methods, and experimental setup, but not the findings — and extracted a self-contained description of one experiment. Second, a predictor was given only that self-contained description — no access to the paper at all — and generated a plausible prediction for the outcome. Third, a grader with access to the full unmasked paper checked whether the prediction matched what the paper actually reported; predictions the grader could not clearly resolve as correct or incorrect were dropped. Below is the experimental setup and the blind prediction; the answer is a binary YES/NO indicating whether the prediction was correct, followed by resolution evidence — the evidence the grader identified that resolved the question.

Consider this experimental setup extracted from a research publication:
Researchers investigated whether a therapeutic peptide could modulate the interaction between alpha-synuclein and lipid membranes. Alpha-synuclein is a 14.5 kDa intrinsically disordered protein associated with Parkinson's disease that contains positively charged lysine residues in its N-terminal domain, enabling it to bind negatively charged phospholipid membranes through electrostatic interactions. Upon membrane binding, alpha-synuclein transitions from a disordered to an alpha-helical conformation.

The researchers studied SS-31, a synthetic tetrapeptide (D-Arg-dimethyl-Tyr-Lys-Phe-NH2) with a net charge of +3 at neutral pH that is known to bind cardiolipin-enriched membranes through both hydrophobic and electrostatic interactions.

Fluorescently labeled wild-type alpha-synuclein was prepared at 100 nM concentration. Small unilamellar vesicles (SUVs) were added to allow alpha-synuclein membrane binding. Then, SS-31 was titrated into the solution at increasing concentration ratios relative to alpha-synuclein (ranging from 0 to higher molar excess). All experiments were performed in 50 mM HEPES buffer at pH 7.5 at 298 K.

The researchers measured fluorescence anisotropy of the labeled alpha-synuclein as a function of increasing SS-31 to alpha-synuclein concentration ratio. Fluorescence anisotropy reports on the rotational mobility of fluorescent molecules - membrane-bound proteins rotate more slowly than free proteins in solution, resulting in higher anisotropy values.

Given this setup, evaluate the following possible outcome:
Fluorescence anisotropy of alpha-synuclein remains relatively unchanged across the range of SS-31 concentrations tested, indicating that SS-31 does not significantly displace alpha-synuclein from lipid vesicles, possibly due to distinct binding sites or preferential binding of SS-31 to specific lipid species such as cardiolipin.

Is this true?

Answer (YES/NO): NO